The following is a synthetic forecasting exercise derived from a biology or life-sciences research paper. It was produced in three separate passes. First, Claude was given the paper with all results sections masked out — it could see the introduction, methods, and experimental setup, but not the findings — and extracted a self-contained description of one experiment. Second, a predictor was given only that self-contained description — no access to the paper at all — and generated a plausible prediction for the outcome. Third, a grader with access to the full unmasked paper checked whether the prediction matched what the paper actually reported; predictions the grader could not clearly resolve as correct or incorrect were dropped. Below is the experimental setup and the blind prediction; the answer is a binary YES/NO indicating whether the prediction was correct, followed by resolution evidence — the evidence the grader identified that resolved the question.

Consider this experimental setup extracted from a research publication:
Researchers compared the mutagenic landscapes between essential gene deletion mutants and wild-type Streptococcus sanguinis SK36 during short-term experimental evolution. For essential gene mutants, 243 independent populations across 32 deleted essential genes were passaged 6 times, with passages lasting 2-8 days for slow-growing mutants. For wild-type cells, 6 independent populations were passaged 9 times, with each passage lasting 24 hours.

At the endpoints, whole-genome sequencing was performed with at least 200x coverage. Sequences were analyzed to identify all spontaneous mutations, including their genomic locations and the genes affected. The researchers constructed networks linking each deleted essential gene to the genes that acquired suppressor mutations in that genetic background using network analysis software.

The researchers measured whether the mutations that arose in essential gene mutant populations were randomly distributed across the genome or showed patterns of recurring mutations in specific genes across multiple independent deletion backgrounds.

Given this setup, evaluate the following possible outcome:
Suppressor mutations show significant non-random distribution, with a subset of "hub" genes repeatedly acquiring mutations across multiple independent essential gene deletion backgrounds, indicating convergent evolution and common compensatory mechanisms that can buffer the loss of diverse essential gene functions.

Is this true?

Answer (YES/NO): YES